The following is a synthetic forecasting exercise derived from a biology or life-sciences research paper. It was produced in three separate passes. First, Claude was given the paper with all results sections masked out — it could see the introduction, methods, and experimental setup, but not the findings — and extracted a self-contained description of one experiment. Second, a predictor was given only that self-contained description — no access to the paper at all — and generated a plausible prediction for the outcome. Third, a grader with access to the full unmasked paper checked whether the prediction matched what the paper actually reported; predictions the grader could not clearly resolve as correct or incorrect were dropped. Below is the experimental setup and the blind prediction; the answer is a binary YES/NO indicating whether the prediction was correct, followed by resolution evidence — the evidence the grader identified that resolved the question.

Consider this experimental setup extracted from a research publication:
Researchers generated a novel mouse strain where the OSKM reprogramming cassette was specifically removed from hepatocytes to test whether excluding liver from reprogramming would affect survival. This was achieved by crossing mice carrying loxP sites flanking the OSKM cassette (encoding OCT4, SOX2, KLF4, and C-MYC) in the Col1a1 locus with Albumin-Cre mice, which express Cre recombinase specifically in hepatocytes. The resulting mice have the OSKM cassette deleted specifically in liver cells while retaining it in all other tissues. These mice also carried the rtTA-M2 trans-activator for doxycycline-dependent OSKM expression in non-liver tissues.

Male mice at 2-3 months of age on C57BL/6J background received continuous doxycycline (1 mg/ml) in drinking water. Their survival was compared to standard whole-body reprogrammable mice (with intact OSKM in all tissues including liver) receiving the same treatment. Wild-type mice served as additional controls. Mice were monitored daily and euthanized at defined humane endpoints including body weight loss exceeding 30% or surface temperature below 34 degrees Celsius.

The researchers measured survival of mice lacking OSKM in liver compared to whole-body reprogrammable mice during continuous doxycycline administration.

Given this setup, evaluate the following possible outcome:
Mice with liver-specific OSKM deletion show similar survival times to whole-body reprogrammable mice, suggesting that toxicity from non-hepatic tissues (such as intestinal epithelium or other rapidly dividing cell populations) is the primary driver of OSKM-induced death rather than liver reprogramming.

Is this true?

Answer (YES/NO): NO